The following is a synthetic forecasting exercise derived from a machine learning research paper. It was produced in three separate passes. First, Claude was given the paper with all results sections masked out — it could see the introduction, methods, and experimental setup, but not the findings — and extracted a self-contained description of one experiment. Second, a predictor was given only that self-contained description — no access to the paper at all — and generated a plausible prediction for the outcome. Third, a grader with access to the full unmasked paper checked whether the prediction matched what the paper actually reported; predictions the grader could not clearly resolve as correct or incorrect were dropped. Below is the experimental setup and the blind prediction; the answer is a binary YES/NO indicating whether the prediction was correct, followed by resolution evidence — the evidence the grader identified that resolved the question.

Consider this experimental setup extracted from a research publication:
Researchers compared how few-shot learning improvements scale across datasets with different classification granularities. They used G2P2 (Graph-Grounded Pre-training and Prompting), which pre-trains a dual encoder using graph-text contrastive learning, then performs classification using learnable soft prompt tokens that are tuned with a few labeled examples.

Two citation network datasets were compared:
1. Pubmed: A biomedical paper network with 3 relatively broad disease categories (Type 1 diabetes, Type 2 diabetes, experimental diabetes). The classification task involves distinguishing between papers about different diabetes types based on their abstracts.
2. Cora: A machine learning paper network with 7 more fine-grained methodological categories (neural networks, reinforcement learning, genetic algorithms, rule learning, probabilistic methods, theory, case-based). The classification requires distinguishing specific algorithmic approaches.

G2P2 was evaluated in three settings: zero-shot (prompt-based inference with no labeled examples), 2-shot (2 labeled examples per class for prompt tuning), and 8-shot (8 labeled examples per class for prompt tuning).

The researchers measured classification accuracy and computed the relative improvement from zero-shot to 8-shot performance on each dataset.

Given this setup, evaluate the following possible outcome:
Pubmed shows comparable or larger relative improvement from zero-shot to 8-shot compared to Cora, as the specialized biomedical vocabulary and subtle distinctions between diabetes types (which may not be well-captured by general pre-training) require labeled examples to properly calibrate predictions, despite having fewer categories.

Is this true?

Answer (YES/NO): YES